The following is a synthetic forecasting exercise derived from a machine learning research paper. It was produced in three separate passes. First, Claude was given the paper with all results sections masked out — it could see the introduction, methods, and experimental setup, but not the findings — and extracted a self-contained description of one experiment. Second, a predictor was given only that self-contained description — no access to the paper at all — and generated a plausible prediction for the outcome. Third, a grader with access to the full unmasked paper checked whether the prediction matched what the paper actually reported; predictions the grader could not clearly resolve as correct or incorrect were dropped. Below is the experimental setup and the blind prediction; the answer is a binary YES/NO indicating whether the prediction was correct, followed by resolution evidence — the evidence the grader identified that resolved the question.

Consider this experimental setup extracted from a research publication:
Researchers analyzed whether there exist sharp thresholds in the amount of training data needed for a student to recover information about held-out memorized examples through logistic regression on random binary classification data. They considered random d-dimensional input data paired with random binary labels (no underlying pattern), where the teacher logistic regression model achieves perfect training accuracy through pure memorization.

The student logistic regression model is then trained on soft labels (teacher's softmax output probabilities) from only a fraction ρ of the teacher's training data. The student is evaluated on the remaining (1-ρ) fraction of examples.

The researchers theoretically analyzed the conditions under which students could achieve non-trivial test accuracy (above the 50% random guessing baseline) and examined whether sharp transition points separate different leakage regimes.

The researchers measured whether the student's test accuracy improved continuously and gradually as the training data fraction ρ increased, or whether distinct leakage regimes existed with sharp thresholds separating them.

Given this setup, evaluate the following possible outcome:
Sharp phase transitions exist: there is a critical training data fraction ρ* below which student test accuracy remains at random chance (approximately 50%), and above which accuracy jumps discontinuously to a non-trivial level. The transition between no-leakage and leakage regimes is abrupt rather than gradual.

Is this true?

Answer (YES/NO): NO